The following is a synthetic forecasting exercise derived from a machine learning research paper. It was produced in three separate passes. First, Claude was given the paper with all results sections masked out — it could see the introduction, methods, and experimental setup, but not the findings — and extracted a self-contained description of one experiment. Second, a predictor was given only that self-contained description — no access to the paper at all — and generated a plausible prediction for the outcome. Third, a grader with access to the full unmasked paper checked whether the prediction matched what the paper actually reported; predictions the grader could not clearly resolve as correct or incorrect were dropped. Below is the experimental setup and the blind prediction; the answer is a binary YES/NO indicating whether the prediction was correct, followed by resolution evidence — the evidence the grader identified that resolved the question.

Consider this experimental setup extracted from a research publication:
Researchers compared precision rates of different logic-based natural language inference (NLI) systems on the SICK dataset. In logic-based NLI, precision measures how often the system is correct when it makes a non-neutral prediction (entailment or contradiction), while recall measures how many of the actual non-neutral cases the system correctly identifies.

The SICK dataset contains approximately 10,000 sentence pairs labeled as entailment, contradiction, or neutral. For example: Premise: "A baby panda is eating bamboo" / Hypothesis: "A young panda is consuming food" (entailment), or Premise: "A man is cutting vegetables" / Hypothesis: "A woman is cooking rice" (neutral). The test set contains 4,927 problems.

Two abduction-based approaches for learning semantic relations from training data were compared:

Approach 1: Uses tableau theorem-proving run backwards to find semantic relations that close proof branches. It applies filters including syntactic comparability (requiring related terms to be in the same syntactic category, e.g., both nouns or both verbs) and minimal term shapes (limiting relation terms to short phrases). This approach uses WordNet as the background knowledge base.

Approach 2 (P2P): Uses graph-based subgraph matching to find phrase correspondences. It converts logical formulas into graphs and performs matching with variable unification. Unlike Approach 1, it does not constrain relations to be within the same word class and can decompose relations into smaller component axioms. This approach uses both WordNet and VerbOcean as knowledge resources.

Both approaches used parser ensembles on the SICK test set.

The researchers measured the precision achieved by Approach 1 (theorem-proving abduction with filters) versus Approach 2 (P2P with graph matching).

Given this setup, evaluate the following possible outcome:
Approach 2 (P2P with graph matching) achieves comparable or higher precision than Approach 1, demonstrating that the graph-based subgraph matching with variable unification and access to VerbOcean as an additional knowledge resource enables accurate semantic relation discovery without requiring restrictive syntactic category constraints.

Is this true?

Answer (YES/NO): NO